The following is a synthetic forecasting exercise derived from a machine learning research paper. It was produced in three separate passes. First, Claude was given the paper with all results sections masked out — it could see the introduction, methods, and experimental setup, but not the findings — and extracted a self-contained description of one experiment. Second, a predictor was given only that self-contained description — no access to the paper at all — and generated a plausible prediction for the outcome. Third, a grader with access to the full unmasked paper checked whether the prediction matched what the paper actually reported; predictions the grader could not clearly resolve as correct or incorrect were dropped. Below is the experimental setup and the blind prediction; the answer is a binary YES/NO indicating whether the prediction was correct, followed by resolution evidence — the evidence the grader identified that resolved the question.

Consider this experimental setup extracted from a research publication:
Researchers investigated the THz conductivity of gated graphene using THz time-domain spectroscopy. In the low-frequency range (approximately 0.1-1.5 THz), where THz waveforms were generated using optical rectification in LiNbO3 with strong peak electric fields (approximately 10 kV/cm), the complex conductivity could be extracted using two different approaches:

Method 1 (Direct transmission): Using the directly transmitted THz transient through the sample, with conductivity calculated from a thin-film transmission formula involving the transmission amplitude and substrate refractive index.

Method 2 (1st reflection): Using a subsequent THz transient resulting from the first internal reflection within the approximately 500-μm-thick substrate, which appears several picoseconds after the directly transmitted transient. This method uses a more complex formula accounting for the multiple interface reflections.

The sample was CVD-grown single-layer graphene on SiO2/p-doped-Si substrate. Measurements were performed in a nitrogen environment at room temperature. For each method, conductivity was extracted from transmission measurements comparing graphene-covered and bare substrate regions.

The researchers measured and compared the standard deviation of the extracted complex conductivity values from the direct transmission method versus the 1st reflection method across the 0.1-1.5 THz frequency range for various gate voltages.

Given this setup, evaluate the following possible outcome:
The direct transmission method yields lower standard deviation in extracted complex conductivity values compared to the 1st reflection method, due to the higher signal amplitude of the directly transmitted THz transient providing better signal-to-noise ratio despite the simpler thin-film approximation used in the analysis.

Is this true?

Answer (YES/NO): NO